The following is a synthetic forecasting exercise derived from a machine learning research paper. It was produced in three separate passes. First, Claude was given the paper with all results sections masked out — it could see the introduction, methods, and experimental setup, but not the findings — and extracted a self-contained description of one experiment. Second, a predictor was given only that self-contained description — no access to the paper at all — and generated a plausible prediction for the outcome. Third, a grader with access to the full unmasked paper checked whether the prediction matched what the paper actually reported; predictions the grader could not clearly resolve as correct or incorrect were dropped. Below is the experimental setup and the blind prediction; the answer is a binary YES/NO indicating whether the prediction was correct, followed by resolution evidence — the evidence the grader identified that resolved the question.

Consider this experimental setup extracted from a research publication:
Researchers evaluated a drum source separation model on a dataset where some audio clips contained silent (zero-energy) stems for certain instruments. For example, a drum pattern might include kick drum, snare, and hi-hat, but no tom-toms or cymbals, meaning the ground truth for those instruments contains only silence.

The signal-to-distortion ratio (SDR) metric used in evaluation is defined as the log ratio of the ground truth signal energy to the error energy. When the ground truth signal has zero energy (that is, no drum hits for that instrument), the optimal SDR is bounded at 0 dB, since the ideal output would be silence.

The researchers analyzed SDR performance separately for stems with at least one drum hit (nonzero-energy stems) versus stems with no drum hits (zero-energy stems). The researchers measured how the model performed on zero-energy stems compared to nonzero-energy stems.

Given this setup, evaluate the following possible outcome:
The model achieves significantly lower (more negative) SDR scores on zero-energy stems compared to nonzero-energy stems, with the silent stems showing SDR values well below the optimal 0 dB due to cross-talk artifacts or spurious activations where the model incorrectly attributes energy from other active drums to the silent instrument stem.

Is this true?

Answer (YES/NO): NO